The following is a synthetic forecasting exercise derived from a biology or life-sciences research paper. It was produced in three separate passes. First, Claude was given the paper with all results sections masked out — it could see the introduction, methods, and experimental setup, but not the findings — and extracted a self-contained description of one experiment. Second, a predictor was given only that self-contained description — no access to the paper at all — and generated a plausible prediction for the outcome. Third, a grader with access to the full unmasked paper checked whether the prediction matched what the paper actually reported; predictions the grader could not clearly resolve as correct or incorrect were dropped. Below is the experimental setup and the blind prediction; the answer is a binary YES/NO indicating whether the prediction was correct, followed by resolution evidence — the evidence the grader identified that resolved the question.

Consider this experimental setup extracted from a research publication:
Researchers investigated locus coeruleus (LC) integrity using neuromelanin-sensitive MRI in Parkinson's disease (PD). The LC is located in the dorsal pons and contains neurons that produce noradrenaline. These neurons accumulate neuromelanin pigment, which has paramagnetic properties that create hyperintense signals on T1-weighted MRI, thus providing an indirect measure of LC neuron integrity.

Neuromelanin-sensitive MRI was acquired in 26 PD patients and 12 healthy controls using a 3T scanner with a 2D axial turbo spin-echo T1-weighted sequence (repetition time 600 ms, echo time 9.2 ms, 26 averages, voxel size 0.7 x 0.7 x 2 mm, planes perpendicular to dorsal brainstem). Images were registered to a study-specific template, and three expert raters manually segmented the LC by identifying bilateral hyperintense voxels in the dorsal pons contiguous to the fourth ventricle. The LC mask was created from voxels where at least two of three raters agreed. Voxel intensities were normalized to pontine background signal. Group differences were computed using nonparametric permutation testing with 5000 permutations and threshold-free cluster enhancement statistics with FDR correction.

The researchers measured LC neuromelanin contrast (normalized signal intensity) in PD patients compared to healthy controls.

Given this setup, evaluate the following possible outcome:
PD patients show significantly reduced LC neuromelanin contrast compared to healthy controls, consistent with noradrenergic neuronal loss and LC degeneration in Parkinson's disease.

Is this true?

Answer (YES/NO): YES